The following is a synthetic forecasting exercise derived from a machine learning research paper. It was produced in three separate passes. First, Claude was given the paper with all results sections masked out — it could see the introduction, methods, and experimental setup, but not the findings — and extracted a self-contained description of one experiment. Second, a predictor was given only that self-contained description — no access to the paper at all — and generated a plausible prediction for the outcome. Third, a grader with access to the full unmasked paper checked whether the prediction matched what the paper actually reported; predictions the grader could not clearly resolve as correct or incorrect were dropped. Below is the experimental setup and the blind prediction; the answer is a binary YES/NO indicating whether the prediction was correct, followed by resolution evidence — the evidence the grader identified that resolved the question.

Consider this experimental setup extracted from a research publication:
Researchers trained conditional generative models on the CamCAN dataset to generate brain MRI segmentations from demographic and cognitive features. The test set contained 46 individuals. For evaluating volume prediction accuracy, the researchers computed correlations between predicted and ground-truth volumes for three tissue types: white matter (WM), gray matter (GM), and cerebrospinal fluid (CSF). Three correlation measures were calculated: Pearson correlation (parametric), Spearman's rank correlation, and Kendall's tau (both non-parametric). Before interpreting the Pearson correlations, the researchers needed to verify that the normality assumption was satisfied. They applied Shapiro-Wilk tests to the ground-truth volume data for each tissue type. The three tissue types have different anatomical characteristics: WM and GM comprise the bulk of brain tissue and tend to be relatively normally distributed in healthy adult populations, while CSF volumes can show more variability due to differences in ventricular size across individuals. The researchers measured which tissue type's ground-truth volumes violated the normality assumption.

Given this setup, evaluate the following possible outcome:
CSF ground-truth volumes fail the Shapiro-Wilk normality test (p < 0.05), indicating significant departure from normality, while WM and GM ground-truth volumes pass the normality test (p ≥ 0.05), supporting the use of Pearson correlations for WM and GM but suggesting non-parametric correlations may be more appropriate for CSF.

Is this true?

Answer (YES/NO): YES